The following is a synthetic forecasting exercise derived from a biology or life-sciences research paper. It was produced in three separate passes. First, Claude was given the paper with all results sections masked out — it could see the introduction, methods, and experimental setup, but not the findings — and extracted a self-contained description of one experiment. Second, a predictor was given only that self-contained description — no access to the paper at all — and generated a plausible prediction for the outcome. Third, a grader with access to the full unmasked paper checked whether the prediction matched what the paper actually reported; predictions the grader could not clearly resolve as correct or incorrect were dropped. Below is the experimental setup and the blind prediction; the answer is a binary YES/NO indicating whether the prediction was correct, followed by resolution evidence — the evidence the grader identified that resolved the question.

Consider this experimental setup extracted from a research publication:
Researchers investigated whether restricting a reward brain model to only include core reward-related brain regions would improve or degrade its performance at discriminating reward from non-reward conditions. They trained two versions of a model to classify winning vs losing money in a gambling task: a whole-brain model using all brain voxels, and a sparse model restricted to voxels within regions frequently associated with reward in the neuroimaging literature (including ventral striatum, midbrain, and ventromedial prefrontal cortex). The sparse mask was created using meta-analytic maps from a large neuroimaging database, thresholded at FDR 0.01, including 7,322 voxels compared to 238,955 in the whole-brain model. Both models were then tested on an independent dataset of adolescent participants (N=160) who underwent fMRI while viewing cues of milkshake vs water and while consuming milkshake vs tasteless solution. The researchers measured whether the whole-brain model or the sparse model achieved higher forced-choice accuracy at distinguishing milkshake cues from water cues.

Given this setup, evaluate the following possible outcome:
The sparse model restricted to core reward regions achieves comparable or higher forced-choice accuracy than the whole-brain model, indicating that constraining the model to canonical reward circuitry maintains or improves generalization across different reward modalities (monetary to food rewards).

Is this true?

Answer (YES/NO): NO